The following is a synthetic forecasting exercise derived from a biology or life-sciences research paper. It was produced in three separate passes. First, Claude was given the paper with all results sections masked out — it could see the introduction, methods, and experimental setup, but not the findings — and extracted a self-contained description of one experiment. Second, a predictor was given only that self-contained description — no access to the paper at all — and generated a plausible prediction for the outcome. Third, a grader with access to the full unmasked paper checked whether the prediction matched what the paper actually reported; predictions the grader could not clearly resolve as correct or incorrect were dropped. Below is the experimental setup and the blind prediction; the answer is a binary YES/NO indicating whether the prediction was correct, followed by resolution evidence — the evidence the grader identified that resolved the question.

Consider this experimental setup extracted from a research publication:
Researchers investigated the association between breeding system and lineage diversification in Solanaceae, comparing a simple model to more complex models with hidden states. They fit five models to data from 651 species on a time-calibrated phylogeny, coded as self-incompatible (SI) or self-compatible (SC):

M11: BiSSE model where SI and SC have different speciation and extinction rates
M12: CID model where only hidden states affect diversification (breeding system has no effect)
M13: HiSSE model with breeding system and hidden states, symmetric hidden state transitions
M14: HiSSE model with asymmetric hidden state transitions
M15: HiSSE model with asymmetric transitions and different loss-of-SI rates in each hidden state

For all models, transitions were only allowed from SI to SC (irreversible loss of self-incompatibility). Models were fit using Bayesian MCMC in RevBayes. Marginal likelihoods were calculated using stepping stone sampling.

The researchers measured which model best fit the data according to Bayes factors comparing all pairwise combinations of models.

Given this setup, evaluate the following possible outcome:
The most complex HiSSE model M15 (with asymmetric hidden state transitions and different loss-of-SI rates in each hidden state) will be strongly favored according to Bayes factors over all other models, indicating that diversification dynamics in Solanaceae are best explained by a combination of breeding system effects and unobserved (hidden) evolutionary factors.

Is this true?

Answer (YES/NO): NO